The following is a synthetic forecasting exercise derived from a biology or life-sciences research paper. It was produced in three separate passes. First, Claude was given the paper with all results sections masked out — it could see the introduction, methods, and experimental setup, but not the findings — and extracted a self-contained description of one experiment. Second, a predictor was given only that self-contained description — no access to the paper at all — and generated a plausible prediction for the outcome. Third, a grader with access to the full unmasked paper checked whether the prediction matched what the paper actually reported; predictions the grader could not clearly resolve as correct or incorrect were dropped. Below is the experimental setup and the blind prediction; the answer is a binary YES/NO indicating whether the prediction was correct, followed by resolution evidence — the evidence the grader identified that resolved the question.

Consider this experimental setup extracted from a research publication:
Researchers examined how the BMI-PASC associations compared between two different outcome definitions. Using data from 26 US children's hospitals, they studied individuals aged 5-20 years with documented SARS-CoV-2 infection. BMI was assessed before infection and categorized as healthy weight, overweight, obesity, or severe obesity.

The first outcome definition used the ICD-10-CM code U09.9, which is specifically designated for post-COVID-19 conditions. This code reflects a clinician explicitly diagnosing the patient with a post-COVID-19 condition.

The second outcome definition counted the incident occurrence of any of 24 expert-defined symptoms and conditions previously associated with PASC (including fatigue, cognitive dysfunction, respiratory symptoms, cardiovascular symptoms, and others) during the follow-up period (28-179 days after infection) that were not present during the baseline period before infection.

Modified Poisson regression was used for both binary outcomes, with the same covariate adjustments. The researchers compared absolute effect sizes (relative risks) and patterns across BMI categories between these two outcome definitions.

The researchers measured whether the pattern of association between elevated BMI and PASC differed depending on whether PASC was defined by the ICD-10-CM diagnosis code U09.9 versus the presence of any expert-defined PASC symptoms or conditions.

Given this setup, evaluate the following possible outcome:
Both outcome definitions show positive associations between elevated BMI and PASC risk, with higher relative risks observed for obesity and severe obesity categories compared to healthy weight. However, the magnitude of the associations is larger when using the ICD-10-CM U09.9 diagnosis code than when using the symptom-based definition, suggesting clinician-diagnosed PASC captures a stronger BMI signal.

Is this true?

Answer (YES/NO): YES